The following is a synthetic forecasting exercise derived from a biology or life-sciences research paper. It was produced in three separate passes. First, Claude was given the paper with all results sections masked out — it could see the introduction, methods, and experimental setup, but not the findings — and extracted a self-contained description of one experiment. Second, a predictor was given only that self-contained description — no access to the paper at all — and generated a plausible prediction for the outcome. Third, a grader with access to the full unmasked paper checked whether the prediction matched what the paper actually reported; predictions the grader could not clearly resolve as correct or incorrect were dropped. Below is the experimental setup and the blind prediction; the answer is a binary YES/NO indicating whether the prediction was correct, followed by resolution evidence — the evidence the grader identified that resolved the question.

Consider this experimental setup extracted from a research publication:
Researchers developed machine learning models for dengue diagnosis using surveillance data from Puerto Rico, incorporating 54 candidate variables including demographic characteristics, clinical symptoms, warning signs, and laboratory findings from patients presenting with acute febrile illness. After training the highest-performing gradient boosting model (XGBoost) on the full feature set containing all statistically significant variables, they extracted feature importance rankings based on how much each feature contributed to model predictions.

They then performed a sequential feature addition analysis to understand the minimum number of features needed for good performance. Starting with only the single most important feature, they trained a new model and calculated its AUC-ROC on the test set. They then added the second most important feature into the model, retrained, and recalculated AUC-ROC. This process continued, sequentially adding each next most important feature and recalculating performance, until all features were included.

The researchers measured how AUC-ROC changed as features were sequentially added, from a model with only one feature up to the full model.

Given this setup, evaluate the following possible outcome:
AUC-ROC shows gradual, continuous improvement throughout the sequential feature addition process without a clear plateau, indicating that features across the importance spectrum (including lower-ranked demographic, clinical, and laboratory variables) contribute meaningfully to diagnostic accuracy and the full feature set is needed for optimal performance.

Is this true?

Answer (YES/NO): NO